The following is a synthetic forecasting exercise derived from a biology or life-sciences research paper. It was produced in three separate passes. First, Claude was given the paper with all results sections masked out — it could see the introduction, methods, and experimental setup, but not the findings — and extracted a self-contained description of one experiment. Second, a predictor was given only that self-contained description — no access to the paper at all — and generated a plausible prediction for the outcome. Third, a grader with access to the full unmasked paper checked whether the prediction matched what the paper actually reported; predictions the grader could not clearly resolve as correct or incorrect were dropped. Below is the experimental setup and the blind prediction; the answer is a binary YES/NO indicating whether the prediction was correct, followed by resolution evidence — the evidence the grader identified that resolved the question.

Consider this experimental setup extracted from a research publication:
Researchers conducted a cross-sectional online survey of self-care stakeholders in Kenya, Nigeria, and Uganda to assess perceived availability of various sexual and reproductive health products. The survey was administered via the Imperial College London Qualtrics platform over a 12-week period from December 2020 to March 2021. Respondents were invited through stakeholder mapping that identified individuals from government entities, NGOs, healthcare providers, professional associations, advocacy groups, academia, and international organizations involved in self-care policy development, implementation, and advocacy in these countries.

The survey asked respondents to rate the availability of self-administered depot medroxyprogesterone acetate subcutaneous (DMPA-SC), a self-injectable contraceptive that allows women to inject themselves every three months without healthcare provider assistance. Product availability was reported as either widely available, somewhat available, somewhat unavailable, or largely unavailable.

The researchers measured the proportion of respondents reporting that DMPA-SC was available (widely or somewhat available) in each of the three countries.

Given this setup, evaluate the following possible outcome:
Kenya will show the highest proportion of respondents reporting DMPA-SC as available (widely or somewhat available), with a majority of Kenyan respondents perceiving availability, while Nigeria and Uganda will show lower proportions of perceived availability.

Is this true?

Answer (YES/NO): NO